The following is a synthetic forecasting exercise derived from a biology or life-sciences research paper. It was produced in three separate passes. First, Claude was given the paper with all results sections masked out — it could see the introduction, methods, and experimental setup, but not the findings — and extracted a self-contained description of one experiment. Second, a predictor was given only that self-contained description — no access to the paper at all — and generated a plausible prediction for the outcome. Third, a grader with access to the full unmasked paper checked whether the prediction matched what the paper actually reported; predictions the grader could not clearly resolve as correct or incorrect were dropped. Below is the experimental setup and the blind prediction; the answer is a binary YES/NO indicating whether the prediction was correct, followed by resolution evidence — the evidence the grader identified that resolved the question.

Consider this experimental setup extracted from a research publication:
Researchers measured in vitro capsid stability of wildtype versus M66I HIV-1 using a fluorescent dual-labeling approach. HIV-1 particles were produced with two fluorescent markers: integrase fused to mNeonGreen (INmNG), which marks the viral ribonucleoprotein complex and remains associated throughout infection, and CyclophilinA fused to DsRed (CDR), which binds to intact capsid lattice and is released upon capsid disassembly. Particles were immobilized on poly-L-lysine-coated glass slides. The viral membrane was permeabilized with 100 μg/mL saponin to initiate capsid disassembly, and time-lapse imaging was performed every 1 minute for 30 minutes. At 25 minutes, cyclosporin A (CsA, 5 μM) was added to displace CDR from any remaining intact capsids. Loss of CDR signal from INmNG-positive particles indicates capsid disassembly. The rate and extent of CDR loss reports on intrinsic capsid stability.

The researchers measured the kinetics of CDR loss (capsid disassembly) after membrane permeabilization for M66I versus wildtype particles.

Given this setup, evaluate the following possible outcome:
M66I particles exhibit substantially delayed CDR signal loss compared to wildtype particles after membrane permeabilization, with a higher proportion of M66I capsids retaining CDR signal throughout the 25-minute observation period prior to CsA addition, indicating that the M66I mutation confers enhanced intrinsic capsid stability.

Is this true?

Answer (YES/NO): YES